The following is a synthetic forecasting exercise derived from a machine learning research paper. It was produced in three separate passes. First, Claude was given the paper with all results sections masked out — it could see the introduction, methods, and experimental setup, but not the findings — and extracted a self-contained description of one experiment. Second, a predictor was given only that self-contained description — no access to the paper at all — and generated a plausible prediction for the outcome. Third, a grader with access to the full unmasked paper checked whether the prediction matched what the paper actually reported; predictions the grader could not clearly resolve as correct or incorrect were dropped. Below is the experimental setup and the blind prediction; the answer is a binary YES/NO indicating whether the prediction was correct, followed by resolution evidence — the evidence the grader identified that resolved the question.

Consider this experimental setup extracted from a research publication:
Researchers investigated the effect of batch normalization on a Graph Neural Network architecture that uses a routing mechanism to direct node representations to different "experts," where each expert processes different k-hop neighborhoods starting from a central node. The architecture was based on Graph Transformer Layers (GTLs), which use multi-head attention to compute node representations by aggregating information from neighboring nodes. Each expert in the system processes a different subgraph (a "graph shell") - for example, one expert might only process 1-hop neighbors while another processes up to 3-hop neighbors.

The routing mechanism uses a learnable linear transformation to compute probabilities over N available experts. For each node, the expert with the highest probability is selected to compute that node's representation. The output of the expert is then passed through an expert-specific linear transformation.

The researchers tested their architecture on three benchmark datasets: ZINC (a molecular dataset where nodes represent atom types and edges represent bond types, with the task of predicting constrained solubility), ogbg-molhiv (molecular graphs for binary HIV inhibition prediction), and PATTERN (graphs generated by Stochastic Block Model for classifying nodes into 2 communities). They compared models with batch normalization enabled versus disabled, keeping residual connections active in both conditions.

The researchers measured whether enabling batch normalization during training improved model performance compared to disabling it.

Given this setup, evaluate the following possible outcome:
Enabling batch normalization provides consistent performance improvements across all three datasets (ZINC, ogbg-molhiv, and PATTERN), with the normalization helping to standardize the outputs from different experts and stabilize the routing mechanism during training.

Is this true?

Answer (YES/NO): NO